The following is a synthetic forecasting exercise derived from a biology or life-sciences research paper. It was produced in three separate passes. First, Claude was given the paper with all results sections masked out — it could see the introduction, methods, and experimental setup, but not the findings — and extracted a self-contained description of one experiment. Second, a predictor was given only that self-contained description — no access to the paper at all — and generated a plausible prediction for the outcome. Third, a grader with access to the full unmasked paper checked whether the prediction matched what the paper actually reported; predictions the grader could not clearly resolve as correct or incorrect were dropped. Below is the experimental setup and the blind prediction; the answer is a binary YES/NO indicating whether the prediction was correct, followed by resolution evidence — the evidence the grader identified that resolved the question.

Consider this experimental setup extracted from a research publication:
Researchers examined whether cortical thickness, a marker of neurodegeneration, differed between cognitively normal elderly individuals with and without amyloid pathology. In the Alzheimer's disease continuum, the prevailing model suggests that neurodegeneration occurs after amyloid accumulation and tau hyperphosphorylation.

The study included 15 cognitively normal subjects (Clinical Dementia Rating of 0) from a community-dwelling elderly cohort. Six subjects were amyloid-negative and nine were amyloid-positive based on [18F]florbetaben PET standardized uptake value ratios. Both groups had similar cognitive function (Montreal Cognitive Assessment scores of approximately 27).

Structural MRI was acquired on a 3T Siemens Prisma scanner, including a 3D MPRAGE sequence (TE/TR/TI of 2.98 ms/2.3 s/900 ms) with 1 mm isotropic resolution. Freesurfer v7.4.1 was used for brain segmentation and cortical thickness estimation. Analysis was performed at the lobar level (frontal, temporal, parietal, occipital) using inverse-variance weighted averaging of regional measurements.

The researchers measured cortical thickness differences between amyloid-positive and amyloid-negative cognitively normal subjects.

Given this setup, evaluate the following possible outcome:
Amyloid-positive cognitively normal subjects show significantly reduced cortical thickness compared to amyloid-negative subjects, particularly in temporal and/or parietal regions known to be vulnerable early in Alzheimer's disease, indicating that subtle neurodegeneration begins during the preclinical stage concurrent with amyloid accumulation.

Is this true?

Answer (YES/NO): NO